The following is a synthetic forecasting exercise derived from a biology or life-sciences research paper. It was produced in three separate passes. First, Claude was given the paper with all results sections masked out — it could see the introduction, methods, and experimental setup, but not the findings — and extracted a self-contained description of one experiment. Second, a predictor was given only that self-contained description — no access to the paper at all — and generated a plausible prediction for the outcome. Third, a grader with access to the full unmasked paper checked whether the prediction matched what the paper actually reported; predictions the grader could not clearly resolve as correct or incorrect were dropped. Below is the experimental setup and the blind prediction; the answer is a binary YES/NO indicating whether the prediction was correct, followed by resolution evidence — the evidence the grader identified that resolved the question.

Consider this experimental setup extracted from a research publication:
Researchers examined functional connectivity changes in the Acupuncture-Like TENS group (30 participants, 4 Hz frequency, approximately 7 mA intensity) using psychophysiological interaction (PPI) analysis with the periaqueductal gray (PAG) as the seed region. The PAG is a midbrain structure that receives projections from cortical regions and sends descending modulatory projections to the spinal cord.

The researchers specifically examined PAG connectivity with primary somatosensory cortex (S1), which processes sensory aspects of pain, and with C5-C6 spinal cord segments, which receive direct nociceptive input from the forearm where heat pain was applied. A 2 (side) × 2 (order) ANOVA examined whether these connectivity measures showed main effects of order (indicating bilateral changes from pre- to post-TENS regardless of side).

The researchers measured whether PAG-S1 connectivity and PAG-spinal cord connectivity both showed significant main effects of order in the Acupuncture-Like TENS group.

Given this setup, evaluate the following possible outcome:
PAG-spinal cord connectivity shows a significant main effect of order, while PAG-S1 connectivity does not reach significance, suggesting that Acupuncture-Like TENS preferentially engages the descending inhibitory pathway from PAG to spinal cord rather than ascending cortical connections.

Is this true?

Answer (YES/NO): NO